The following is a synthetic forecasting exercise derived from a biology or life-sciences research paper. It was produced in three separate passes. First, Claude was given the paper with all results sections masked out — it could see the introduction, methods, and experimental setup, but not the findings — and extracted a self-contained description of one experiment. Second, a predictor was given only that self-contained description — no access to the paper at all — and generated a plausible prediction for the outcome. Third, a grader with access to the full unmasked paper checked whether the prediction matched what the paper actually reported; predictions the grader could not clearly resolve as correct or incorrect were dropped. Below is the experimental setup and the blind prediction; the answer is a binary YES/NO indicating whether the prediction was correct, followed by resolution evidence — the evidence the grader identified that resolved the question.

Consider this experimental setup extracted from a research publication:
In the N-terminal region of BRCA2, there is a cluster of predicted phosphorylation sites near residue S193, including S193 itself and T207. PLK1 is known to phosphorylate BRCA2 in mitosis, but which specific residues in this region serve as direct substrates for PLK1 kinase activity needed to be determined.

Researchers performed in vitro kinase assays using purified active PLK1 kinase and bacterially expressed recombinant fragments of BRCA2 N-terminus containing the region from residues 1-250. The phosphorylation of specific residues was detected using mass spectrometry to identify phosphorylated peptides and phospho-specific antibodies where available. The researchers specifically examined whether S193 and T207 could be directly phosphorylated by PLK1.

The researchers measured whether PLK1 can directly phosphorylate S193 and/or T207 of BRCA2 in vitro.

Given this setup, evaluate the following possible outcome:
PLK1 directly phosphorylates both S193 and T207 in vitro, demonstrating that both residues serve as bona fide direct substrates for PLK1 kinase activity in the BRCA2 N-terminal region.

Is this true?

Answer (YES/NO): YES